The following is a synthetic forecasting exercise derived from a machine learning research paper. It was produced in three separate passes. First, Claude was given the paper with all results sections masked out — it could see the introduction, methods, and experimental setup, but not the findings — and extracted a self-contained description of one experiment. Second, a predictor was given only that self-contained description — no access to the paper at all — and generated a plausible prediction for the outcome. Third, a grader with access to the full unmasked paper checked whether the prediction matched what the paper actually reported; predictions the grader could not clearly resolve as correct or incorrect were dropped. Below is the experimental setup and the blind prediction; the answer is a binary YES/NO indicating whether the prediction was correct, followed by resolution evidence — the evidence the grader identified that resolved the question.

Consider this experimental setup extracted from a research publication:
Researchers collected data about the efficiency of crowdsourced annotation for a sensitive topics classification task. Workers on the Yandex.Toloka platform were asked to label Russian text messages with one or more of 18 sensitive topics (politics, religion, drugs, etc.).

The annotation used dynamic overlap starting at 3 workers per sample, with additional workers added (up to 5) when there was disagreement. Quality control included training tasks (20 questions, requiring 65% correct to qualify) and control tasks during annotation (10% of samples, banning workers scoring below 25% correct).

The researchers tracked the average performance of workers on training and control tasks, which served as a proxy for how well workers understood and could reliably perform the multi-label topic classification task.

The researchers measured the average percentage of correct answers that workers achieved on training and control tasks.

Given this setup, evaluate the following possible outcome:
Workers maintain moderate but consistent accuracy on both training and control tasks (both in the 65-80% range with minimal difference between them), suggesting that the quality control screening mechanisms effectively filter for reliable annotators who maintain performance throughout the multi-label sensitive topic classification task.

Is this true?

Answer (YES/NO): YES